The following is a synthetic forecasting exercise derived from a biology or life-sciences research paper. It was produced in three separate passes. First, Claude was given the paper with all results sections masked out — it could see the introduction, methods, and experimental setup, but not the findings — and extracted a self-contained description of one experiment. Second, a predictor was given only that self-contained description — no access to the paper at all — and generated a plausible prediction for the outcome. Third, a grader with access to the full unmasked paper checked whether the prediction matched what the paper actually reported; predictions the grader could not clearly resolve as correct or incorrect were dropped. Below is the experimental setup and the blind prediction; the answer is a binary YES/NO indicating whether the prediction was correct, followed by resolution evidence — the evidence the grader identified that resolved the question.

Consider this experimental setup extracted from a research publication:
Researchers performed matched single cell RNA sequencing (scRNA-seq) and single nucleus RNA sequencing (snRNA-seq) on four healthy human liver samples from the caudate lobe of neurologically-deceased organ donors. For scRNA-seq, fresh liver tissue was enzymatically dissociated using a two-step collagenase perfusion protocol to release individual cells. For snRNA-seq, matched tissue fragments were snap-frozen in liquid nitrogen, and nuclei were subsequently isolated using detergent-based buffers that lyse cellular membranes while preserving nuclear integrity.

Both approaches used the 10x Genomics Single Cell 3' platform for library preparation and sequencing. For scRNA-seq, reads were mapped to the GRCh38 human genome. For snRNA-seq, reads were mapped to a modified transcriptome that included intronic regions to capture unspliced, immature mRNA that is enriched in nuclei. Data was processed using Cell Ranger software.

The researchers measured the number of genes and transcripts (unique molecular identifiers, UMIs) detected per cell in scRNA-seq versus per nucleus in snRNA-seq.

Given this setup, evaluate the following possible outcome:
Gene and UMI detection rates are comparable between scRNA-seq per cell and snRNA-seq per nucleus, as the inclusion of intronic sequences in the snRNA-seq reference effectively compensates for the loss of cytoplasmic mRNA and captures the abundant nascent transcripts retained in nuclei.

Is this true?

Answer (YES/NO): NO